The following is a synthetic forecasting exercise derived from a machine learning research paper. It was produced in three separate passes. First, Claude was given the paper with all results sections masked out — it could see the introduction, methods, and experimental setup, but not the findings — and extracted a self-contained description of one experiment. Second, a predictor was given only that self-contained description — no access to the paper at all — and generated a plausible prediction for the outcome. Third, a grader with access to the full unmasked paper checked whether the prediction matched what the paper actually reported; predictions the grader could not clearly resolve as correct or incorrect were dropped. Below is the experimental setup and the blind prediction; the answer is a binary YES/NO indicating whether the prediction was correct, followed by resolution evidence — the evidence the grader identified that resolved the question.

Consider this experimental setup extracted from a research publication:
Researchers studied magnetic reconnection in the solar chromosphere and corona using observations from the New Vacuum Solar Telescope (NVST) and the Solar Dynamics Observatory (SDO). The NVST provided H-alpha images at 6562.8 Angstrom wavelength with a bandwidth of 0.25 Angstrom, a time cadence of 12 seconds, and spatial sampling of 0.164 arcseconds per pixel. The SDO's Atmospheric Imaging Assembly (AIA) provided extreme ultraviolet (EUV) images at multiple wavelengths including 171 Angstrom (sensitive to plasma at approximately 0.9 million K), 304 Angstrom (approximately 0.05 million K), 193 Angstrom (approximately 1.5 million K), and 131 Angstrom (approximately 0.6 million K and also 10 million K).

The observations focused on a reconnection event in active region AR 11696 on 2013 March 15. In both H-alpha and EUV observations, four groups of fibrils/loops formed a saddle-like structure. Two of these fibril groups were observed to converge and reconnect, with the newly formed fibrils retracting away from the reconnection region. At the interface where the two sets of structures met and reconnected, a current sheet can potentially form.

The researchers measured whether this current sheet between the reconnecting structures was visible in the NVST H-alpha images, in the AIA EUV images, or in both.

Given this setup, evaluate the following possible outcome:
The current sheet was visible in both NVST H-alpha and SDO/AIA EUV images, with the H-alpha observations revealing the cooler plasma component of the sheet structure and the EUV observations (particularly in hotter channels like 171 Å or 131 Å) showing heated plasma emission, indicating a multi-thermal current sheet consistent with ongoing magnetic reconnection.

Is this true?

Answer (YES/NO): NO